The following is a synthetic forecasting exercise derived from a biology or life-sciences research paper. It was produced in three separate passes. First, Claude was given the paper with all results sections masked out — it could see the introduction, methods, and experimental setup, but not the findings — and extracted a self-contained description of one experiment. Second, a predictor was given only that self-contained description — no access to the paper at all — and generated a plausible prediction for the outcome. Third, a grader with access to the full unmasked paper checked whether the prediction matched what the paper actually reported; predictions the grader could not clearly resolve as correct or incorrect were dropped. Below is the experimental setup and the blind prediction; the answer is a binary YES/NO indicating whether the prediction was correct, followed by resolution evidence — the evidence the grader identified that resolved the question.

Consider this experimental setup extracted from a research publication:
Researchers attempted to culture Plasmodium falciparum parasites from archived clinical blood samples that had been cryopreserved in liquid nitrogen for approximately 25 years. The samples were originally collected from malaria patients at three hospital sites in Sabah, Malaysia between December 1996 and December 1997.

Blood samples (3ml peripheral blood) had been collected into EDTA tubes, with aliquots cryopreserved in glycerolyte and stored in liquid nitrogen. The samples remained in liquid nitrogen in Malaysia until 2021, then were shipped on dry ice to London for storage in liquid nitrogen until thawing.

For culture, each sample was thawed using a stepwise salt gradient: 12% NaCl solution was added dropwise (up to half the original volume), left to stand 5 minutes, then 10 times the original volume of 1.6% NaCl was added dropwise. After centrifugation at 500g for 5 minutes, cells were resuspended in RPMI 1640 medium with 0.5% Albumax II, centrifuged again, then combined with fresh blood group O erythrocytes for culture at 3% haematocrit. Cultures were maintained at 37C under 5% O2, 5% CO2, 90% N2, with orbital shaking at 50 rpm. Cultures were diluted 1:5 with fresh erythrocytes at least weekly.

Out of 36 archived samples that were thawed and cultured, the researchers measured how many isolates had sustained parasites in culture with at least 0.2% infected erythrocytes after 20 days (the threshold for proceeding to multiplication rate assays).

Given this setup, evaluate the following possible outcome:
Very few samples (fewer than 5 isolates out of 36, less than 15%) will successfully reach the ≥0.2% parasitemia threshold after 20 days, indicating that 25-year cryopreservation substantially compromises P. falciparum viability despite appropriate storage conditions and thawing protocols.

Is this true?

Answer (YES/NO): NO